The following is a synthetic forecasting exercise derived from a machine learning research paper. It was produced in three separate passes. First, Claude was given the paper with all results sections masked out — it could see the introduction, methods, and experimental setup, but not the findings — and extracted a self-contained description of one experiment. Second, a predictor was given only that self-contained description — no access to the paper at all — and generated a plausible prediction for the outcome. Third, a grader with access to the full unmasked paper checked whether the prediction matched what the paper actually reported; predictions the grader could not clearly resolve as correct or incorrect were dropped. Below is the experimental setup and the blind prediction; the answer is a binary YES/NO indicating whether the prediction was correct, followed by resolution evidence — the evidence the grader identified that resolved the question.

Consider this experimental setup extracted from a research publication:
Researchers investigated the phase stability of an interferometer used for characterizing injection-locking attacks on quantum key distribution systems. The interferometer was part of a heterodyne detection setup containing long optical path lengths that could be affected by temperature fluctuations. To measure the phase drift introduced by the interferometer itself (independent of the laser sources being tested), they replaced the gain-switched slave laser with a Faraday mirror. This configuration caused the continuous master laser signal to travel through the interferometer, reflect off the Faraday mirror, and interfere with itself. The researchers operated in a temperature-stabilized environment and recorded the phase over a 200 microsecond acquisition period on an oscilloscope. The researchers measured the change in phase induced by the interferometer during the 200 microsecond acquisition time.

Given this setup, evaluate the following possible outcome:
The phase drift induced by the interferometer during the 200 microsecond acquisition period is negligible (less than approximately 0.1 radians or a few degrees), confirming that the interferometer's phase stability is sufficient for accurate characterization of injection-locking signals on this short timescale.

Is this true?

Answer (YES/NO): YES